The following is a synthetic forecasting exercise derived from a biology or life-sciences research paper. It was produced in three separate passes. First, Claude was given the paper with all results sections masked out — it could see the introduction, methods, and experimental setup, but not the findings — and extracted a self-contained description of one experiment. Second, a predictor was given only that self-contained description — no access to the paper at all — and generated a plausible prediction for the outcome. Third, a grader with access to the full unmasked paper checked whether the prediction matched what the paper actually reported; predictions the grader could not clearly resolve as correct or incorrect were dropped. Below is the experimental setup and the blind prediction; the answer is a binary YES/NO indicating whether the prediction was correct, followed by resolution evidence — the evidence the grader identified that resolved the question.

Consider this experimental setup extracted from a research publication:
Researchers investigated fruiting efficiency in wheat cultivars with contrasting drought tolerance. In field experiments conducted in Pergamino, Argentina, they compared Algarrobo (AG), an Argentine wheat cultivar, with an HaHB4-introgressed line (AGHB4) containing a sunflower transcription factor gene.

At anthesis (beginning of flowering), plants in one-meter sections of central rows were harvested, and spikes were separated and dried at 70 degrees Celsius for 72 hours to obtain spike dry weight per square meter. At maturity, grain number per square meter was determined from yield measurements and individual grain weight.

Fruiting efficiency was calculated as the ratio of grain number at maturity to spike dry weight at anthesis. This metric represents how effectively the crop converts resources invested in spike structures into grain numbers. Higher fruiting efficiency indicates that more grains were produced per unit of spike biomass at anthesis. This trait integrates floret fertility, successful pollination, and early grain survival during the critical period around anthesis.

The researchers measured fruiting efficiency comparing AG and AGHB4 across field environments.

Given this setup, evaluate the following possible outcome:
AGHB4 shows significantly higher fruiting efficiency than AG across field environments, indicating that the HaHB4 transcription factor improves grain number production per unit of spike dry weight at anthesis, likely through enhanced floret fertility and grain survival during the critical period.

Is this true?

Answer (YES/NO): NO